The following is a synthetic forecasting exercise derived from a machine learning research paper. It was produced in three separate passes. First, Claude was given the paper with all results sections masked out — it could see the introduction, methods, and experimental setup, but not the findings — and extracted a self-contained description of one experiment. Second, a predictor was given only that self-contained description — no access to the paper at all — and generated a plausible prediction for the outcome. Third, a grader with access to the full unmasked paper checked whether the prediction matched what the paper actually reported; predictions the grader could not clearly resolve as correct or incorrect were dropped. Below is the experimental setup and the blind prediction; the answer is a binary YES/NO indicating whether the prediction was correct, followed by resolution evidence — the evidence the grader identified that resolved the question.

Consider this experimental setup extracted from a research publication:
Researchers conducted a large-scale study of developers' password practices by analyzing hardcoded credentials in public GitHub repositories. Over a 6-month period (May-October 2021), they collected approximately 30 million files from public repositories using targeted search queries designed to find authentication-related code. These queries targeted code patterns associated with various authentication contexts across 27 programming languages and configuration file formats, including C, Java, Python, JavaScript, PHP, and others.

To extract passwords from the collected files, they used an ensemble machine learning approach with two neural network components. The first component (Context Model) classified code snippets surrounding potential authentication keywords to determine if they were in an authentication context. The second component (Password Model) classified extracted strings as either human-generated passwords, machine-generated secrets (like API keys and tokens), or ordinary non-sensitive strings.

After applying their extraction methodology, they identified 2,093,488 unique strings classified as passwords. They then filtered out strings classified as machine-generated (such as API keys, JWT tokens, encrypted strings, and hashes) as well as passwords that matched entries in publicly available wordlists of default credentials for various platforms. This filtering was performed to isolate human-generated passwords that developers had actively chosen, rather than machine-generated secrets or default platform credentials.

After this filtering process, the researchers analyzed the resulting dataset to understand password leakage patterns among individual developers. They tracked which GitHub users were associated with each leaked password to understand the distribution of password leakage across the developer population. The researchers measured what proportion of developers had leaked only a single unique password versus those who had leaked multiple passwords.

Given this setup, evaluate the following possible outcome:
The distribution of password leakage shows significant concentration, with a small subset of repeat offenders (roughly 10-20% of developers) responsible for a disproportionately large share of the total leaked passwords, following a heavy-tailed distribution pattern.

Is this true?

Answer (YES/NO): NO